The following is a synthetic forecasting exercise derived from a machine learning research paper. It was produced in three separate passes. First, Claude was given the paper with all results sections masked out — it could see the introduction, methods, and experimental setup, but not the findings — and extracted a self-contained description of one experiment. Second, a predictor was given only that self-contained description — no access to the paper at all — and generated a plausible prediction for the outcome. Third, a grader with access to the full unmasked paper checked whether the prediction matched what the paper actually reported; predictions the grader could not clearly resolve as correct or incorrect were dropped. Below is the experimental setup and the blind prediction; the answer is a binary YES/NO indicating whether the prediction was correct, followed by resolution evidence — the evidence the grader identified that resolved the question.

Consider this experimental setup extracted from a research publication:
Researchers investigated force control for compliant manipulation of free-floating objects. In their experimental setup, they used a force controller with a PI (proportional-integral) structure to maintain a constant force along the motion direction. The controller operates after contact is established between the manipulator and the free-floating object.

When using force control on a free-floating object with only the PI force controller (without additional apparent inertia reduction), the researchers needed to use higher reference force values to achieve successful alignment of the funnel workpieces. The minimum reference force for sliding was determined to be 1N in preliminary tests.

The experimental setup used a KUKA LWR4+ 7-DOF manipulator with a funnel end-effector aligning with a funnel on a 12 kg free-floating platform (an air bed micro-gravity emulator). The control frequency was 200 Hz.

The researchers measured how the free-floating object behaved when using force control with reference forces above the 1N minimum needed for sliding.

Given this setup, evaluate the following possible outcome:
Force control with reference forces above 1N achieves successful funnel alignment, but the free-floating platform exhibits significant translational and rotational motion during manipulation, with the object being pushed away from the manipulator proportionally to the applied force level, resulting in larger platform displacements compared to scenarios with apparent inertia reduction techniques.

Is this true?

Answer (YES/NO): NO